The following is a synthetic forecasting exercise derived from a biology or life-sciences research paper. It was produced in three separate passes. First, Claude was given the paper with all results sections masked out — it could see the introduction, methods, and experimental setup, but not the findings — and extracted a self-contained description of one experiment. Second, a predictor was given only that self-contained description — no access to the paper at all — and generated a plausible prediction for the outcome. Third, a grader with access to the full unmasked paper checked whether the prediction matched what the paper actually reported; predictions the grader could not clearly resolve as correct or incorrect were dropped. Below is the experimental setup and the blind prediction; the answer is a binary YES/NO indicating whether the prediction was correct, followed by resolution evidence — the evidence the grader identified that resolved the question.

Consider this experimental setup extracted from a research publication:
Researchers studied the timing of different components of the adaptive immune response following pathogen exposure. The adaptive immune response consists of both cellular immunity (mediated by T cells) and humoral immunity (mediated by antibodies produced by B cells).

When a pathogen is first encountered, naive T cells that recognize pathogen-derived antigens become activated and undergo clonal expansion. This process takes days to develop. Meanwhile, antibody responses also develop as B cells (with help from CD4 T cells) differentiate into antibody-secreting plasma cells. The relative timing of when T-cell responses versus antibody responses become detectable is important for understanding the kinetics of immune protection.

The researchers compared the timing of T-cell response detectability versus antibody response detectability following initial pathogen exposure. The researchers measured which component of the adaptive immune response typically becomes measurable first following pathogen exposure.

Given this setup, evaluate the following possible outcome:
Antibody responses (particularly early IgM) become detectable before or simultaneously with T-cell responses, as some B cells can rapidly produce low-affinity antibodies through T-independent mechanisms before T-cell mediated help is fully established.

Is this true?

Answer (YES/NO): NO